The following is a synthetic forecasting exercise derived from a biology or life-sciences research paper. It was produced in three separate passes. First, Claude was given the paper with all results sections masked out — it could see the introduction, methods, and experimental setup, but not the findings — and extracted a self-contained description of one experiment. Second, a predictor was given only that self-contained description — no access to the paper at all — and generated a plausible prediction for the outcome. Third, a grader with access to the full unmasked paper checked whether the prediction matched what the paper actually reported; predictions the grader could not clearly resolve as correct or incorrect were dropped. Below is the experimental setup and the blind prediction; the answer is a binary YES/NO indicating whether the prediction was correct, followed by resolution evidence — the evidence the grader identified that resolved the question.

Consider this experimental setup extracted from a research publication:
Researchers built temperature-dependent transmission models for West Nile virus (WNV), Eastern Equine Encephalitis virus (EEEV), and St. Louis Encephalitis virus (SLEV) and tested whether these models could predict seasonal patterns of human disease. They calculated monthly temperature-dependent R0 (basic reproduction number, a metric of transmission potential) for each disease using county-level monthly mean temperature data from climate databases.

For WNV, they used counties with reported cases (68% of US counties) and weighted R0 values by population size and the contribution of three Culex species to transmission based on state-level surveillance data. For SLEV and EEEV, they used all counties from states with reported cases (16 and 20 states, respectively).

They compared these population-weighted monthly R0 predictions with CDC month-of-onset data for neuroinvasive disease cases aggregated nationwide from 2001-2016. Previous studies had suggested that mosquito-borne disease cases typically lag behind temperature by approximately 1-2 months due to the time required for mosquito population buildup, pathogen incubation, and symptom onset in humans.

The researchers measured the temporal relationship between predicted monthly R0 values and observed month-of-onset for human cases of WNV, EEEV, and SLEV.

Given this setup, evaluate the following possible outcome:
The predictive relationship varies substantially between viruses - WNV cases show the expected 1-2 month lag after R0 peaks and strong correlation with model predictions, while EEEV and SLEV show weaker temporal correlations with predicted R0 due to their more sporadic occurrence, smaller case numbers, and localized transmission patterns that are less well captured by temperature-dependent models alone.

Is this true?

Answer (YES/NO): NO